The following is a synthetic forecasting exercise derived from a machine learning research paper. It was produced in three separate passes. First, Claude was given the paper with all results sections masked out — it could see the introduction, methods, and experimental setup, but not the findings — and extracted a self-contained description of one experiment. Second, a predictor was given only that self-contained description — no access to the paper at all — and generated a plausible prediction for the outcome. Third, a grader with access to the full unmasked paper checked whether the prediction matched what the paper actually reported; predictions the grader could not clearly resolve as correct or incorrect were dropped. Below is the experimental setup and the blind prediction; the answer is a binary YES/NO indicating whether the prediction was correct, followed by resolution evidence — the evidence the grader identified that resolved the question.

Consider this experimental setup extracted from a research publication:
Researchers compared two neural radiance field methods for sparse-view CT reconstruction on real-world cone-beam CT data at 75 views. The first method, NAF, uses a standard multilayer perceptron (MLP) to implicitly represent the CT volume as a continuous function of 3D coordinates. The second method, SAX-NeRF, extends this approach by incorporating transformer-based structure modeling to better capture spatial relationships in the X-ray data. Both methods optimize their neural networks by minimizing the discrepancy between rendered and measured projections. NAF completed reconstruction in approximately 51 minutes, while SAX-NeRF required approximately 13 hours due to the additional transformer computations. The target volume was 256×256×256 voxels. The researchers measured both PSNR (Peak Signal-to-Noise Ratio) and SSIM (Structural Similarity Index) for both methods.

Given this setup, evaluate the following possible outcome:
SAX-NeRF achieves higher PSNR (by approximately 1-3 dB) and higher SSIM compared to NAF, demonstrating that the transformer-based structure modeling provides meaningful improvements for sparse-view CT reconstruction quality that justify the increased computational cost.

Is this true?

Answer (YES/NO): NO